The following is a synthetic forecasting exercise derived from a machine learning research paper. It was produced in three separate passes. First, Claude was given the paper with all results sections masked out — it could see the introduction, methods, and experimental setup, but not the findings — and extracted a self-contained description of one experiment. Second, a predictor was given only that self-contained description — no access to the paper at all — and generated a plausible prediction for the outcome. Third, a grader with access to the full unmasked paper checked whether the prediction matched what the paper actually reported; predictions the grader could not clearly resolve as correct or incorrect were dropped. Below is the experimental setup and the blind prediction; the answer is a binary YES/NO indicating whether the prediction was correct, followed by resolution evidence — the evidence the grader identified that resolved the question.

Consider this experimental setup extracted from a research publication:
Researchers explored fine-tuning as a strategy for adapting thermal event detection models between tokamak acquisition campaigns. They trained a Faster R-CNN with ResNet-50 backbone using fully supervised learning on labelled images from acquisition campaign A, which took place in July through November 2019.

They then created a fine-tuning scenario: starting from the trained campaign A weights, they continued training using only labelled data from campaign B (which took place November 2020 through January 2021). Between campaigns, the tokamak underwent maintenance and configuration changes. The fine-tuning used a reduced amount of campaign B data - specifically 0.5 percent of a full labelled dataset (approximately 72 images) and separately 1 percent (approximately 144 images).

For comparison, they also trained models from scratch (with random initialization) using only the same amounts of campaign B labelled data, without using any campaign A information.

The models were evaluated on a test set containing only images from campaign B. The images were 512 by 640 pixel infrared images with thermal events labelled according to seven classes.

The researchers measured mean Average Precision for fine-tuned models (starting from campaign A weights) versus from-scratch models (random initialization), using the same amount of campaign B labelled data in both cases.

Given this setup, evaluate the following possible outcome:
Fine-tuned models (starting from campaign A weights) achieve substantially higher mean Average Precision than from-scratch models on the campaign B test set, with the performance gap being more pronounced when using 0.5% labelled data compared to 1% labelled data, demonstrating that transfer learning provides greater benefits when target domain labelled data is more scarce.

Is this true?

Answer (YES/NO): NO